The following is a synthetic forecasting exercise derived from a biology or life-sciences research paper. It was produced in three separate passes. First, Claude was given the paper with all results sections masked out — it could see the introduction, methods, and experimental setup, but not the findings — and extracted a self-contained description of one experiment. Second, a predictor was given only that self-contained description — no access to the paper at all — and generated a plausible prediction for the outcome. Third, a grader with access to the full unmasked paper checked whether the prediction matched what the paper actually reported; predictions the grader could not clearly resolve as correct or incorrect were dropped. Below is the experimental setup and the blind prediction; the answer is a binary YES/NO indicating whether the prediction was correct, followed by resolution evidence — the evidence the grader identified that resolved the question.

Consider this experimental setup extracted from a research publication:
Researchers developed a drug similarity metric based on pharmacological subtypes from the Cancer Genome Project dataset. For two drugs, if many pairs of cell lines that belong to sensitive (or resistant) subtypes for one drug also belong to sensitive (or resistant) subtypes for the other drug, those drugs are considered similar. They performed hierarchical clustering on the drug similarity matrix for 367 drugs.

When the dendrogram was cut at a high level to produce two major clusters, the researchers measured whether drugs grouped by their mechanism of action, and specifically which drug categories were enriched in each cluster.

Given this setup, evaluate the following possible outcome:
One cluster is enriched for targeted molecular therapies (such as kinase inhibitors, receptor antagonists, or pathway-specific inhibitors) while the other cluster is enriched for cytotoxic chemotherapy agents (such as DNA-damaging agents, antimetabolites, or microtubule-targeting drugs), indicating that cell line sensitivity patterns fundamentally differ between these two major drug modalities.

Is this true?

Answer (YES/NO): YES